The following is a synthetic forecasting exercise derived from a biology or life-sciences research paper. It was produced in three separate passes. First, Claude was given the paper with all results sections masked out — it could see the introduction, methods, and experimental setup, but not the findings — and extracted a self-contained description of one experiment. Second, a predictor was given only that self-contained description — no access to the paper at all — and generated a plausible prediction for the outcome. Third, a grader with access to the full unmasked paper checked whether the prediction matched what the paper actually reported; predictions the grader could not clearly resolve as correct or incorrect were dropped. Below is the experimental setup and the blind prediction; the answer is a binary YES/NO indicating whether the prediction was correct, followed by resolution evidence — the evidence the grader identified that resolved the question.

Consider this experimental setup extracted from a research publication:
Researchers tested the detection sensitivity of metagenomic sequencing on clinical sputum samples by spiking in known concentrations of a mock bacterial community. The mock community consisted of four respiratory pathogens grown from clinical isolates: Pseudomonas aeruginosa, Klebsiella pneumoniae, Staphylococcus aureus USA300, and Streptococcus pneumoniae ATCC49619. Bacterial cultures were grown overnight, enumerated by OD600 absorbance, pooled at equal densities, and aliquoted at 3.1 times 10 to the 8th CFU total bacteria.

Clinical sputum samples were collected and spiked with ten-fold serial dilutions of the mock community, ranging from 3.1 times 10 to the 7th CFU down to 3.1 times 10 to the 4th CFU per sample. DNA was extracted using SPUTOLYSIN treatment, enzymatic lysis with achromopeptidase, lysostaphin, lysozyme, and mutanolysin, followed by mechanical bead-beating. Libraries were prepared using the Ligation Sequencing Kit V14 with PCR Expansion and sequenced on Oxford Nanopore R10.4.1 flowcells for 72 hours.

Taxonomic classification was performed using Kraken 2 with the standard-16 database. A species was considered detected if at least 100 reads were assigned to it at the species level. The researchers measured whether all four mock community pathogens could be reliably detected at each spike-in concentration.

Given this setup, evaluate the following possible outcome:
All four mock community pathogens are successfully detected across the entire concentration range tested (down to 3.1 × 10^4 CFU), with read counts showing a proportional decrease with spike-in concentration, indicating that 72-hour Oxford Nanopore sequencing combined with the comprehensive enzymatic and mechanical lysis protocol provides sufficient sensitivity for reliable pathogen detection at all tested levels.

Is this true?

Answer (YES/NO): NO